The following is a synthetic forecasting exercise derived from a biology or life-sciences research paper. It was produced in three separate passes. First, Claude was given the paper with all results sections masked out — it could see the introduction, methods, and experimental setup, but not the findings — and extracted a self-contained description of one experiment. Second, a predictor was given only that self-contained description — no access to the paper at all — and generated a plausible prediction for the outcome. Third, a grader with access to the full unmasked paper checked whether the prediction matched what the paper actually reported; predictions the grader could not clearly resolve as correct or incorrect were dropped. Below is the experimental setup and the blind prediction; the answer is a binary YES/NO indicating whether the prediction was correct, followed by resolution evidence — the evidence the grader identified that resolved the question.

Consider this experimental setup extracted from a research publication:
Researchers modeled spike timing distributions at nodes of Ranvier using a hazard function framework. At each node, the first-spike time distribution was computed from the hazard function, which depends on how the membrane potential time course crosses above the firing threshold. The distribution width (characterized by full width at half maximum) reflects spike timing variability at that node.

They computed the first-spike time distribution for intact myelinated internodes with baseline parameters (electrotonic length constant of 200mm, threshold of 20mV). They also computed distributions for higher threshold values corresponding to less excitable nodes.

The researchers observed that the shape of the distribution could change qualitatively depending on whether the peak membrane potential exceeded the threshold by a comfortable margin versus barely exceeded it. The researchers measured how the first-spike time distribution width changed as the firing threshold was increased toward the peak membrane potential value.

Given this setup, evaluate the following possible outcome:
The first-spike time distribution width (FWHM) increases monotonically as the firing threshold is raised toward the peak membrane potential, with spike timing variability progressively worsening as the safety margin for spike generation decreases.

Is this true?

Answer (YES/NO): YES